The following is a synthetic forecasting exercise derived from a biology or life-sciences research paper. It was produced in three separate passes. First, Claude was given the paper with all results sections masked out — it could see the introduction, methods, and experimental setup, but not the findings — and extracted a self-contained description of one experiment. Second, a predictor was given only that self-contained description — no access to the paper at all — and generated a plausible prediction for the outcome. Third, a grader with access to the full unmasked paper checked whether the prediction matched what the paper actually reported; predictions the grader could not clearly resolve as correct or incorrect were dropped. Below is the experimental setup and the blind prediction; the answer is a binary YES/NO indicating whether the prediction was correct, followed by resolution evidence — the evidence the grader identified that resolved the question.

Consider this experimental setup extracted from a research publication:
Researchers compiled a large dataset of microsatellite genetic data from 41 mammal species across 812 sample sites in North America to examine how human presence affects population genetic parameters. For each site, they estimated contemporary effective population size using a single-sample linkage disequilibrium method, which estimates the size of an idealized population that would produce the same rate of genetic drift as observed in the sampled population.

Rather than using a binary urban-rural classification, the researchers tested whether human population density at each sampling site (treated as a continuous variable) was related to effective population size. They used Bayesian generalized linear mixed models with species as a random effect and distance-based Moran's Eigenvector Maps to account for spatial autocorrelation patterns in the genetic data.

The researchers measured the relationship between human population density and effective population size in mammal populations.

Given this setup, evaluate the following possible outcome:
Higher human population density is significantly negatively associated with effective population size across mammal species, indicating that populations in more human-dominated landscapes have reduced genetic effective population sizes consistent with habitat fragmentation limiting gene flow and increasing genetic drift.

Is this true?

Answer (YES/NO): YES